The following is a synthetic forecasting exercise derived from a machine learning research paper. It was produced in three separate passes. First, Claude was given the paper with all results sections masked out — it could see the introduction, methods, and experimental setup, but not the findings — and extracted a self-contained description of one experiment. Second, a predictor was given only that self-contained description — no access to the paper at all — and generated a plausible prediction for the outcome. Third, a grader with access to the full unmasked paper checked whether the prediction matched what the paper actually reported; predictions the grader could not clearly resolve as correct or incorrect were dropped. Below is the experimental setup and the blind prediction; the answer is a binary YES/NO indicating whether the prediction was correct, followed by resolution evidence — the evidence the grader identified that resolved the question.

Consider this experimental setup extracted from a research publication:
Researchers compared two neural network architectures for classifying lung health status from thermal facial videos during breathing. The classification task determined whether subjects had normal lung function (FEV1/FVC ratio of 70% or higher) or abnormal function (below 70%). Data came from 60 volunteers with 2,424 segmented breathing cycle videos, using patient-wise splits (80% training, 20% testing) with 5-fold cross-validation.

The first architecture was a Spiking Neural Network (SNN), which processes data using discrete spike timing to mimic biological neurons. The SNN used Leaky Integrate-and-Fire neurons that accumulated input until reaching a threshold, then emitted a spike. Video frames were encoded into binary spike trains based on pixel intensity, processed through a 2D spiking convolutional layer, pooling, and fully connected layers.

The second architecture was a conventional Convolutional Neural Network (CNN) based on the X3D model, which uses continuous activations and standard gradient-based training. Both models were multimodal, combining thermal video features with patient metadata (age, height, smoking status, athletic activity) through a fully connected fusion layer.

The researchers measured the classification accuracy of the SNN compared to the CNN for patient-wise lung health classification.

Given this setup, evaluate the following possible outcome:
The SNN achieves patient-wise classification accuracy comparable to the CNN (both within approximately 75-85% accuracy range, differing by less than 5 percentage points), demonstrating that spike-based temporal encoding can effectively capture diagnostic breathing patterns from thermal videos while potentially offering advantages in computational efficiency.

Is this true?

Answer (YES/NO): NO